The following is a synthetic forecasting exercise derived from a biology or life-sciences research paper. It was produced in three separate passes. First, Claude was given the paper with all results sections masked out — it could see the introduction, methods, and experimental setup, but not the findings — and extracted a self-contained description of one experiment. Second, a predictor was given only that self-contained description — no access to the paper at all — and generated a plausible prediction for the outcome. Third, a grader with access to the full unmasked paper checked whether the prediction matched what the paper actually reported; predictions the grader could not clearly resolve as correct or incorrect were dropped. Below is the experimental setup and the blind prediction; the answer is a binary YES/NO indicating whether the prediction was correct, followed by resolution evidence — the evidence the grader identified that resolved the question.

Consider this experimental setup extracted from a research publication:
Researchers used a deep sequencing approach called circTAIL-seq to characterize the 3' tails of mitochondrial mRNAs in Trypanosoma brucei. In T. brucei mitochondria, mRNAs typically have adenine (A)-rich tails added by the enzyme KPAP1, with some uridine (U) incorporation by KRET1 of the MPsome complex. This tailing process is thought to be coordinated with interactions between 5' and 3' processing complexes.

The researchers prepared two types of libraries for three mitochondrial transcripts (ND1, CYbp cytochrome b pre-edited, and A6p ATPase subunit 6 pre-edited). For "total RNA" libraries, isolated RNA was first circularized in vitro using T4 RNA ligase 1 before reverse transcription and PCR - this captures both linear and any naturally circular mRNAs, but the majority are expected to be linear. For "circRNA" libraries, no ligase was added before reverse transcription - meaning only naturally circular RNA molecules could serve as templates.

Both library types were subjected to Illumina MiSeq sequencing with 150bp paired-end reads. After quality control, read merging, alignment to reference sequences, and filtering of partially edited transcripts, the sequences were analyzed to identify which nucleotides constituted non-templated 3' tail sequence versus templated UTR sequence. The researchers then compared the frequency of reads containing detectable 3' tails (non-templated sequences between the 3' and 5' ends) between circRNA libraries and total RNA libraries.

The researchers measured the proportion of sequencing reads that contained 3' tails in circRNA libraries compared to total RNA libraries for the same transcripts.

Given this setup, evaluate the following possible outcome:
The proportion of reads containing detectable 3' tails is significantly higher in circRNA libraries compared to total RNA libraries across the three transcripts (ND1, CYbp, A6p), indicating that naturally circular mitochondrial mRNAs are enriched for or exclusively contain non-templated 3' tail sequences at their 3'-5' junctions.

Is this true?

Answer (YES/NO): NO